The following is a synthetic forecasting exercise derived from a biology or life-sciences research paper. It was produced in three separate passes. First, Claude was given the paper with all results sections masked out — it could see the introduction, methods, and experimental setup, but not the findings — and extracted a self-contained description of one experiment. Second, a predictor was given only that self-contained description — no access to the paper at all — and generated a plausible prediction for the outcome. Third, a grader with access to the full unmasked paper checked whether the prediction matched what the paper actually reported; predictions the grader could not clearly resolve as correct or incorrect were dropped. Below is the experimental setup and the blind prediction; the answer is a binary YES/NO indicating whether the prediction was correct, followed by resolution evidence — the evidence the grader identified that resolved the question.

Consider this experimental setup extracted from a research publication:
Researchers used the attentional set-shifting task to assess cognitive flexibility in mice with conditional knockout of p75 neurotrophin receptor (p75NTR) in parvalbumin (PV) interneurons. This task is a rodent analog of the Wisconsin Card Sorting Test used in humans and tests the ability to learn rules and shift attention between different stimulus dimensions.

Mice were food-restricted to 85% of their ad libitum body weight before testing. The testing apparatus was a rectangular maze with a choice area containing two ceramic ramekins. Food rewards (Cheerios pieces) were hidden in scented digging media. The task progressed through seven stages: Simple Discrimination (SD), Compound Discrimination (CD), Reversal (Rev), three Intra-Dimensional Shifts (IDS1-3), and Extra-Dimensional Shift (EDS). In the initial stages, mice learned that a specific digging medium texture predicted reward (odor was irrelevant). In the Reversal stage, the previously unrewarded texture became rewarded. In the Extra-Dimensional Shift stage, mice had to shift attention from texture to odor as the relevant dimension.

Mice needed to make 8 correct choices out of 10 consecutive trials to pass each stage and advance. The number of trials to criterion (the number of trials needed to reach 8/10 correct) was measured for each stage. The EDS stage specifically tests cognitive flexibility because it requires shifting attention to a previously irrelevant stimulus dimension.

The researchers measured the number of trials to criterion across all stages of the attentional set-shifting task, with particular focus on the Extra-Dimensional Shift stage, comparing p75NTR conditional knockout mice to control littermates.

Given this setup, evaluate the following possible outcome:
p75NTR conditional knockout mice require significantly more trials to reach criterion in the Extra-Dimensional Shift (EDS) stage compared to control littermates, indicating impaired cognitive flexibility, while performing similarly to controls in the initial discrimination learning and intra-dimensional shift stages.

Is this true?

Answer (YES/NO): NO